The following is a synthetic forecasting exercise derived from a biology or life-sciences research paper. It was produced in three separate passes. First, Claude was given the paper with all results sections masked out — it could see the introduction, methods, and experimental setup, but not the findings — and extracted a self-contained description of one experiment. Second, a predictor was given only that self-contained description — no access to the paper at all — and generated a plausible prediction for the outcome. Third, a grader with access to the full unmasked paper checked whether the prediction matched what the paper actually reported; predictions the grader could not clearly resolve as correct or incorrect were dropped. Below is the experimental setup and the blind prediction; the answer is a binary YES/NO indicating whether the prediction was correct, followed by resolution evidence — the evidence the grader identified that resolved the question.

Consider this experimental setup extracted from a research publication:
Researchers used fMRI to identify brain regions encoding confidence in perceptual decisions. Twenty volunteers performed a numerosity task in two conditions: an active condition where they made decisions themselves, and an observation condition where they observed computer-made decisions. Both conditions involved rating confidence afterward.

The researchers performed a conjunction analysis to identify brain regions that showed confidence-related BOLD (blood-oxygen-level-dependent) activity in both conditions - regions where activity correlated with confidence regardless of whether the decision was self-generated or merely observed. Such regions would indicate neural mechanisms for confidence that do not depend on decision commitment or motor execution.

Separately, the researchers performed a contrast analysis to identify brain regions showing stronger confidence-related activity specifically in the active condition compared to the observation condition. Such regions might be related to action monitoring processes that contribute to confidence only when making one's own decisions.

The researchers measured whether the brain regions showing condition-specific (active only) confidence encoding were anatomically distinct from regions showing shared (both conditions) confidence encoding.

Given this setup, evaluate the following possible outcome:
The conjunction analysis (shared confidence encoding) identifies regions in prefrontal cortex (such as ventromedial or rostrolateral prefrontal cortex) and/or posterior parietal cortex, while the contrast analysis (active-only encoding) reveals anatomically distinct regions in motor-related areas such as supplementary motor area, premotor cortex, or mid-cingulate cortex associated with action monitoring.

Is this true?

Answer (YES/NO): NO